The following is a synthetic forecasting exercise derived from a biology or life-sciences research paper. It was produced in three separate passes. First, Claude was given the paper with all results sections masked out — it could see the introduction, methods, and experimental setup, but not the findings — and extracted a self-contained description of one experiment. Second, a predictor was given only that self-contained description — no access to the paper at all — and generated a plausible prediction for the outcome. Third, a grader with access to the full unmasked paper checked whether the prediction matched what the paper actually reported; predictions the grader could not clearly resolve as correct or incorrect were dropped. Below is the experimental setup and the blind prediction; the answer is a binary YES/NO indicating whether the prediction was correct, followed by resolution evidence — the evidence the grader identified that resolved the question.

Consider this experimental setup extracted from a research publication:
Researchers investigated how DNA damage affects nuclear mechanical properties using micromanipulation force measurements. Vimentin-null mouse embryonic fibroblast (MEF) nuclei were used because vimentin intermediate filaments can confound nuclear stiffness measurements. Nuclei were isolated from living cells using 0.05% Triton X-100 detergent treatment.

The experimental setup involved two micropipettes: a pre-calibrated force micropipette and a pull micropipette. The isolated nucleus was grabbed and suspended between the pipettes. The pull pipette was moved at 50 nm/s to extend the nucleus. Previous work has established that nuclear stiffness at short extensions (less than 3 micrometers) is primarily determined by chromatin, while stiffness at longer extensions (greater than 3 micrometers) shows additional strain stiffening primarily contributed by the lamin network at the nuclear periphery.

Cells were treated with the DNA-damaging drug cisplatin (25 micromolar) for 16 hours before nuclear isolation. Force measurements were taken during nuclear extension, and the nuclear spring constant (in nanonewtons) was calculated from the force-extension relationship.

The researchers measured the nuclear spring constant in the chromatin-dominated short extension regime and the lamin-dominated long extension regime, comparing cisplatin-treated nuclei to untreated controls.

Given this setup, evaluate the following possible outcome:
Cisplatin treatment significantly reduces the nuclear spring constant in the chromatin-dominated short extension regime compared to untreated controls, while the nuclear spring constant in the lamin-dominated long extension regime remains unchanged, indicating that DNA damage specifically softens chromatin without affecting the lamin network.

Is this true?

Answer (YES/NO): NO